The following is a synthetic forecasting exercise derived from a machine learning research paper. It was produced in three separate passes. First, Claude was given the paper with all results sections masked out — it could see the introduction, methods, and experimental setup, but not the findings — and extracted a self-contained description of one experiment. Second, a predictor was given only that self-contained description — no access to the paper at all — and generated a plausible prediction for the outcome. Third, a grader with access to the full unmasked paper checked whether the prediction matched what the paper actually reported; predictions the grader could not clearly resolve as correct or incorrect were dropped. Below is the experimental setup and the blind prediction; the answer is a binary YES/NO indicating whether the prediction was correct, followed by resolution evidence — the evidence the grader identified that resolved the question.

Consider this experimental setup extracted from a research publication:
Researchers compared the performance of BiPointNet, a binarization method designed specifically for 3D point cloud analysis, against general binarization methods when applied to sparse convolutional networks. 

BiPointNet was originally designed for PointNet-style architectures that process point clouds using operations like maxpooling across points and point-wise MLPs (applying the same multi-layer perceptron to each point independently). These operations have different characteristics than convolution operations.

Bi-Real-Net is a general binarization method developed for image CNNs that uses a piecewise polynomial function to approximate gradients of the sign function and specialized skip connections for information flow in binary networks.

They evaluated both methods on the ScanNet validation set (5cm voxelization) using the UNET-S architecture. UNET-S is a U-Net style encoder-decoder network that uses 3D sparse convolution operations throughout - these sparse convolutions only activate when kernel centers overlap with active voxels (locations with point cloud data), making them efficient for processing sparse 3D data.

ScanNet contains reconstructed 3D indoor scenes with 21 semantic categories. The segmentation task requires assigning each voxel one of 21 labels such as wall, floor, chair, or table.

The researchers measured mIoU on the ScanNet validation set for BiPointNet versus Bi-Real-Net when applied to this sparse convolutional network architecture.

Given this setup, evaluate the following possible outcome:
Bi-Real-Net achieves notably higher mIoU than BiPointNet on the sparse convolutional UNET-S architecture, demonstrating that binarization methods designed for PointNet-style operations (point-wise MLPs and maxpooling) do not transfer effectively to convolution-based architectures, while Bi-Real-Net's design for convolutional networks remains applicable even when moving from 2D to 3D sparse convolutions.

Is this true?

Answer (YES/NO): YES